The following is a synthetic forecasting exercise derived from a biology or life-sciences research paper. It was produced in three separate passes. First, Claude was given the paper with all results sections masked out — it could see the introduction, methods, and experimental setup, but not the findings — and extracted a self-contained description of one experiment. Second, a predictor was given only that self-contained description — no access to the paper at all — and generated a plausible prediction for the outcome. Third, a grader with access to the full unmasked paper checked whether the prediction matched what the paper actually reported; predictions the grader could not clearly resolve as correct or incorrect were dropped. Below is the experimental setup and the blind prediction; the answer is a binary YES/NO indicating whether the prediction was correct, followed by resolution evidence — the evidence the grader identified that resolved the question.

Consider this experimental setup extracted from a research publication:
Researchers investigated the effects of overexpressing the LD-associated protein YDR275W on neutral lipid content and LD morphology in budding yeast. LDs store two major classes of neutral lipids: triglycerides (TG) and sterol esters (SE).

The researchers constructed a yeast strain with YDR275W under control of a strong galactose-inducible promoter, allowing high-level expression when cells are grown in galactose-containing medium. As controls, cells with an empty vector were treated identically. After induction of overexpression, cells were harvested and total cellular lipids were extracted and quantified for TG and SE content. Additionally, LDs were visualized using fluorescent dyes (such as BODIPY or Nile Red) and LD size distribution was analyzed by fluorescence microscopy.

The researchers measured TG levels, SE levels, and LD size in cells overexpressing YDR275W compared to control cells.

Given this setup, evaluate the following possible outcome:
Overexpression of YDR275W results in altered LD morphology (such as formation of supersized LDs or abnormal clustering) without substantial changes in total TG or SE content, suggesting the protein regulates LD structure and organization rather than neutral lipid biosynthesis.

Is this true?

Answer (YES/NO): NO